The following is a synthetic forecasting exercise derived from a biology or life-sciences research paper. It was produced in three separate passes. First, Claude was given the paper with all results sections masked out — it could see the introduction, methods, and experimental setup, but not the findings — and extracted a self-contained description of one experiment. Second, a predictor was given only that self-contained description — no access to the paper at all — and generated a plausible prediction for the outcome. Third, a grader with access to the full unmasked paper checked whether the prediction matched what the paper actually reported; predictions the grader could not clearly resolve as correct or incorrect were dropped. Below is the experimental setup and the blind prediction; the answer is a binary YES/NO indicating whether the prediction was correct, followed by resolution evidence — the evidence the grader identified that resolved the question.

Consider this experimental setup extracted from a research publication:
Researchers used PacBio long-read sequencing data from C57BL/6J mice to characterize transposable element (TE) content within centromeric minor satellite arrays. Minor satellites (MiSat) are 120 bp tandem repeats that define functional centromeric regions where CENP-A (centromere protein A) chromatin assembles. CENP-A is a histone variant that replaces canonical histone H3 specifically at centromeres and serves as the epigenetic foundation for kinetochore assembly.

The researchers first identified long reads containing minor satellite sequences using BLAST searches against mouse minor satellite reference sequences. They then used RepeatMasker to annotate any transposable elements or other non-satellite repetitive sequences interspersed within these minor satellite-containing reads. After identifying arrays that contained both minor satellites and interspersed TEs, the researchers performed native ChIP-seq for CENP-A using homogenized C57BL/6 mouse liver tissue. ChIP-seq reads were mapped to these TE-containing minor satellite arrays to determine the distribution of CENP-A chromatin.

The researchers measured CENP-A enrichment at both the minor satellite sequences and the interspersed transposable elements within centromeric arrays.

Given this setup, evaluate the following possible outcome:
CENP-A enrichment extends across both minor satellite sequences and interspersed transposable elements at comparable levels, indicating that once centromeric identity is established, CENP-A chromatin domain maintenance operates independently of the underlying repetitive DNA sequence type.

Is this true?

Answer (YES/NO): NO